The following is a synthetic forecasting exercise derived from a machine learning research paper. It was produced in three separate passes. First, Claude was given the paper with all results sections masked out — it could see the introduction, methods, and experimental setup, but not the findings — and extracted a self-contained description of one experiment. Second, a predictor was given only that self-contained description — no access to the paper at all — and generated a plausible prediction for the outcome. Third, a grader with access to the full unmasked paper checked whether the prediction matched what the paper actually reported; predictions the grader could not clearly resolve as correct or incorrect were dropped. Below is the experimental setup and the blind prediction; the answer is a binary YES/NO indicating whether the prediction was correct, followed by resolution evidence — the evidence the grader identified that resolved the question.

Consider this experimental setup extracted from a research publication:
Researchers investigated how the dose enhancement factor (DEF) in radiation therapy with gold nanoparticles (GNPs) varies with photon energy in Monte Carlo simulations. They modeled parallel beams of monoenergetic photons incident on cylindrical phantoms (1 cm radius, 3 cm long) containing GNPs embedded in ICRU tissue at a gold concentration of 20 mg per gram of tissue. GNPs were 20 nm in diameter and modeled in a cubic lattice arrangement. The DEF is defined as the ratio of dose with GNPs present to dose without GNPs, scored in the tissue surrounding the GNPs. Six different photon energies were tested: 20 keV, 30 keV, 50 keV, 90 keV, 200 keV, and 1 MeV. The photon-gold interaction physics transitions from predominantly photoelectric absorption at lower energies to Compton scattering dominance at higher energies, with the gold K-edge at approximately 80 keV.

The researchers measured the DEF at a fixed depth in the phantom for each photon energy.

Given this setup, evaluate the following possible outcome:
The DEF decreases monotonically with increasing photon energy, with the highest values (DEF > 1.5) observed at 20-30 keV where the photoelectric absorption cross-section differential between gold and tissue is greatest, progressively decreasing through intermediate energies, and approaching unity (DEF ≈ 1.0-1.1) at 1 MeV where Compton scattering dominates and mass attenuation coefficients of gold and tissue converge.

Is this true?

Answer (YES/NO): NO